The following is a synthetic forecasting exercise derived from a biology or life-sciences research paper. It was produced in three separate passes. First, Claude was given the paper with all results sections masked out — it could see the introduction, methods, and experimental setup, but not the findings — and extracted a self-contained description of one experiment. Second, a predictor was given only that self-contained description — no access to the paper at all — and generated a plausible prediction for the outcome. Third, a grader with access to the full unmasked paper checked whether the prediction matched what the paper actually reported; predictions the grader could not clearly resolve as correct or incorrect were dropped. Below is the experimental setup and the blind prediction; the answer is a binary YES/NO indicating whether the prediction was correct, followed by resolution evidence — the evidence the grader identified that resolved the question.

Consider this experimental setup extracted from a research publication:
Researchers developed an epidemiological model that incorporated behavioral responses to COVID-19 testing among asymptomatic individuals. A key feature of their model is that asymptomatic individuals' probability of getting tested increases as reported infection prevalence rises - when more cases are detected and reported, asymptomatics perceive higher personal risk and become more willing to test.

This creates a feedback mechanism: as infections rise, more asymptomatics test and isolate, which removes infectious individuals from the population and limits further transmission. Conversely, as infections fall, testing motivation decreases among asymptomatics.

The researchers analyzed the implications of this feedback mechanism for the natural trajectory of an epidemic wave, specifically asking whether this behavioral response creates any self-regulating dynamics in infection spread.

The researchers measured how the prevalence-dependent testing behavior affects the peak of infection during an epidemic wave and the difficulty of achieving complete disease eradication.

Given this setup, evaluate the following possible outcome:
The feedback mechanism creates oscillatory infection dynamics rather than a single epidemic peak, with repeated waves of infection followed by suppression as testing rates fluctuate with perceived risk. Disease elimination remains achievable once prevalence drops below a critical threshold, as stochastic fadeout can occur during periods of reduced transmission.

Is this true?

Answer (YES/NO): NO